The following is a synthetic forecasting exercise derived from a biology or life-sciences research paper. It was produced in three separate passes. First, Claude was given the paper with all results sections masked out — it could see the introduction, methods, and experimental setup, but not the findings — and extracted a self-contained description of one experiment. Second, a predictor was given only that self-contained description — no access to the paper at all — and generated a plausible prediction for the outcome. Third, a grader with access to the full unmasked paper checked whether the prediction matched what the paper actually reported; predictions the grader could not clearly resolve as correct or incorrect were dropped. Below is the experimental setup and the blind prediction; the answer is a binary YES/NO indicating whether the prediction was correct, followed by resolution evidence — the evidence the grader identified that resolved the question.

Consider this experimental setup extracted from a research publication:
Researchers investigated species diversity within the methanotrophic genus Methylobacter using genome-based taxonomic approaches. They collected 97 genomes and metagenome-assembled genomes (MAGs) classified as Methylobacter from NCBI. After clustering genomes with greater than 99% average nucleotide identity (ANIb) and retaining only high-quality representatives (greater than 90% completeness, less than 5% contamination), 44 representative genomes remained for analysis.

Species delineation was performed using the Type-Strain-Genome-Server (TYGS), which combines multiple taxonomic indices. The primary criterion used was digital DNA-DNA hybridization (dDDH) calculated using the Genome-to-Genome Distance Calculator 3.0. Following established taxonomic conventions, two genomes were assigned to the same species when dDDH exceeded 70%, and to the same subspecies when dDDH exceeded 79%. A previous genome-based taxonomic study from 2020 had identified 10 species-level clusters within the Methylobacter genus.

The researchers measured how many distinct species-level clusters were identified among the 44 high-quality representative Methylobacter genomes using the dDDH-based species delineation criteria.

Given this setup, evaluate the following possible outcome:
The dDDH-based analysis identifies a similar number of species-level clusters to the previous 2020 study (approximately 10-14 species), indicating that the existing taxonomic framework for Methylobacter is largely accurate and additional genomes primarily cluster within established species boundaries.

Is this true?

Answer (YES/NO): NO